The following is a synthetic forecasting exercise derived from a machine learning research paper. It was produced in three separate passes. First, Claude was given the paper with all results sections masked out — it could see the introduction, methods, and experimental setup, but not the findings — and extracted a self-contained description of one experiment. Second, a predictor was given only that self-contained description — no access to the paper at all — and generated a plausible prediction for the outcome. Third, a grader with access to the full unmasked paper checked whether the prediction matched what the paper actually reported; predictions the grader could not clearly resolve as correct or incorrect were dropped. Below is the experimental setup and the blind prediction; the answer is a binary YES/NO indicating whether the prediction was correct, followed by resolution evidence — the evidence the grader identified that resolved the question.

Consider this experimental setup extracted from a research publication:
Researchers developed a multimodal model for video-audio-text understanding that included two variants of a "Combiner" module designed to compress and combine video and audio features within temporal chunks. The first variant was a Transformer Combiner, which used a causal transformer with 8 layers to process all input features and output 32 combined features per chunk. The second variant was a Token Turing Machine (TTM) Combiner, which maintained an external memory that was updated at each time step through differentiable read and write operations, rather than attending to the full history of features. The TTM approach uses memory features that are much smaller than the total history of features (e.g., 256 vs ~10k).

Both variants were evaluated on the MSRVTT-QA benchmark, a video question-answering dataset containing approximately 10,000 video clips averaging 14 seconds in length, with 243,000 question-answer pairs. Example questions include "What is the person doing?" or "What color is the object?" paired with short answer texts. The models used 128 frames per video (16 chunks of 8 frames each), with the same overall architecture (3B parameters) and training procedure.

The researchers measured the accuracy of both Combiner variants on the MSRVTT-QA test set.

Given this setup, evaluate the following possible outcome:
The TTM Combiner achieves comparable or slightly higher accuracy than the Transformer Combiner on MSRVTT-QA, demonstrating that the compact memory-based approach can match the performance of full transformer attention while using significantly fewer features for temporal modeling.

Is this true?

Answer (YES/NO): NO